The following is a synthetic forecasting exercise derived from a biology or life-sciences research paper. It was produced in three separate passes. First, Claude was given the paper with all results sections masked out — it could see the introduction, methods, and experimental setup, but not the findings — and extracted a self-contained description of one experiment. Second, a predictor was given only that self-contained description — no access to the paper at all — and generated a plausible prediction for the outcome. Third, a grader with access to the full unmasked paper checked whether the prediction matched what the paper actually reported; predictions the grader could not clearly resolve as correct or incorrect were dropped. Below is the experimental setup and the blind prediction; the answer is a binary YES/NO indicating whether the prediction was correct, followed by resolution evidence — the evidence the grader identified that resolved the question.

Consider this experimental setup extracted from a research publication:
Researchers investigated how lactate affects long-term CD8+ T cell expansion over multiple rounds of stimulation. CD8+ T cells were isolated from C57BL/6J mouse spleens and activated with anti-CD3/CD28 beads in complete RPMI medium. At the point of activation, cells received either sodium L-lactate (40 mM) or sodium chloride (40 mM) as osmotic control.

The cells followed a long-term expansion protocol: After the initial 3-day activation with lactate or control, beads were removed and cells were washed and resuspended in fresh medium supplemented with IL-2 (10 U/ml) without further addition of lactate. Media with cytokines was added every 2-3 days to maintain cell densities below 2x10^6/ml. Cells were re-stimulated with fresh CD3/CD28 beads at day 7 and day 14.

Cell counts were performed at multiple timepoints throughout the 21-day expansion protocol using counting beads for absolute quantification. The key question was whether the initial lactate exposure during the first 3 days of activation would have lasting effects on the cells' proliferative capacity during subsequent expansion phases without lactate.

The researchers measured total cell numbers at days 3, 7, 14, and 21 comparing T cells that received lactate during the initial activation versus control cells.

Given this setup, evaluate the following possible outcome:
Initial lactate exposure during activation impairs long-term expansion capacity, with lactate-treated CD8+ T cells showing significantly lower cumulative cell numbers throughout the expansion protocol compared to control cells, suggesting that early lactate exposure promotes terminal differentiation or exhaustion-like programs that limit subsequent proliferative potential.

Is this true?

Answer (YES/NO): NO